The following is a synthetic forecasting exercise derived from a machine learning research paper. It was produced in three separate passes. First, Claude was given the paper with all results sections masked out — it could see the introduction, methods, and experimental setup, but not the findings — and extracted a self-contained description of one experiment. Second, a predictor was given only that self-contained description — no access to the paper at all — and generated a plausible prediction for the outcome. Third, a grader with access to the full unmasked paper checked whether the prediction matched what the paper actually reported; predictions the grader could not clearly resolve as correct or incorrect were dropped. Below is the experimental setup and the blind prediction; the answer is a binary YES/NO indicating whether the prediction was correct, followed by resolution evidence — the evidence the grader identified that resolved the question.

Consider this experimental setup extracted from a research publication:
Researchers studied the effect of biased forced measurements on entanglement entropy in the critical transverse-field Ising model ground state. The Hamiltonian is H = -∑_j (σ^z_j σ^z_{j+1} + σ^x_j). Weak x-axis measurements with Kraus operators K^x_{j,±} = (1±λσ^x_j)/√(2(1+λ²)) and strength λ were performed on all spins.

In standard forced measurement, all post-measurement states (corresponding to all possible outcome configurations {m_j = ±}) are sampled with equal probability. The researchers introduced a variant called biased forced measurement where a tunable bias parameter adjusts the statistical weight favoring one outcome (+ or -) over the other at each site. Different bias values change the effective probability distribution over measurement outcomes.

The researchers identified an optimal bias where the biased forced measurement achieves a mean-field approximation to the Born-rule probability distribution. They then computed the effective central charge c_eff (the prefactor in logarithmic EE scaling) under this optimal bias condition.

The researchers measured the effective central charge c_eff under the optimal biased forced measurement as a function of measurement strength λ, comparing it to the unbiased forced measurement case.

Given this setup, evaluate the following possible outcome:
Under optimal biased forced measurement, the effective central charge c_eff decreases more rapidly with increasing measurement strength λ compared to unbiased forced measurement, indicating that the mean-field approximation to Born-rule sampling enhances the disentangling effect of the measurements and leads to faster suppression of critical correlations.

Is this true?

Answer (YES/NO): NO